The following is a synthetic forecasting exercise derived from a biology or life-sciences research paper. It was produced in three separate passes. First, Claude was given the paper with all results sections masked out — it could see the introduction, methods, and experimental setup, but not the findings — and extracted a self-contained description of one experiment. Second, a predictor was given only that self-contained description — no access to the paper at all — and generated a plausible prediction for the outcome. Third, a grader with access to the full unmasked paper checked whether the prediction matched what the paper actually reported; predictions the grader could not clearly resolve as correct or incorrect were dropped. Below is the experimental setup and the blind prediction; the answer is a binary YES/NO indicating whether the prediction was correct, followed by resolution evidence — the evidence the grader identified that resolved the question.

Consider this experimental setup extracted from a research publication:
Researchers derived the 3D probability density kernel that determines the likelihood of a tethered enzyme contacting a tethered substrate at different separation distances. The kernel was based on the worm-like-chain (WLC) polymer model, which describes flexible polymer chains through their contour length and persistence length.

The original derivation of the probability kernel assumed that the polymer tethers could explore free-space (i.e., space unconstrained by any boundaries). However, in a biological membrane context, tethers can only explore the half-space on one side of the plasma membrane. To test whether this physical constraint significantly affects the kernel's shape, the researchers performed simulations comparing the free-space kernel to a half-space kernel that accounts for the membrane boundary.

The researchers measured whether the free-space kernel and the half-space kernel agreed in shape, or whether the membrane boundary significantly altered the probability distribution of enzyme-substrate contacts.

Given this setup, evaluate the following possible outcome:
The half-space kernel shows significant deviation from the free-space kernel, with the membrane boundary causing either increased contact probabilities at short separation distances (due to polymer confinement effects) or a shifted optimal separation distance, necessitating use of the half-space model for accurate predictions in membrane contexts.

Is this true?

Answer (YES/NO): NO